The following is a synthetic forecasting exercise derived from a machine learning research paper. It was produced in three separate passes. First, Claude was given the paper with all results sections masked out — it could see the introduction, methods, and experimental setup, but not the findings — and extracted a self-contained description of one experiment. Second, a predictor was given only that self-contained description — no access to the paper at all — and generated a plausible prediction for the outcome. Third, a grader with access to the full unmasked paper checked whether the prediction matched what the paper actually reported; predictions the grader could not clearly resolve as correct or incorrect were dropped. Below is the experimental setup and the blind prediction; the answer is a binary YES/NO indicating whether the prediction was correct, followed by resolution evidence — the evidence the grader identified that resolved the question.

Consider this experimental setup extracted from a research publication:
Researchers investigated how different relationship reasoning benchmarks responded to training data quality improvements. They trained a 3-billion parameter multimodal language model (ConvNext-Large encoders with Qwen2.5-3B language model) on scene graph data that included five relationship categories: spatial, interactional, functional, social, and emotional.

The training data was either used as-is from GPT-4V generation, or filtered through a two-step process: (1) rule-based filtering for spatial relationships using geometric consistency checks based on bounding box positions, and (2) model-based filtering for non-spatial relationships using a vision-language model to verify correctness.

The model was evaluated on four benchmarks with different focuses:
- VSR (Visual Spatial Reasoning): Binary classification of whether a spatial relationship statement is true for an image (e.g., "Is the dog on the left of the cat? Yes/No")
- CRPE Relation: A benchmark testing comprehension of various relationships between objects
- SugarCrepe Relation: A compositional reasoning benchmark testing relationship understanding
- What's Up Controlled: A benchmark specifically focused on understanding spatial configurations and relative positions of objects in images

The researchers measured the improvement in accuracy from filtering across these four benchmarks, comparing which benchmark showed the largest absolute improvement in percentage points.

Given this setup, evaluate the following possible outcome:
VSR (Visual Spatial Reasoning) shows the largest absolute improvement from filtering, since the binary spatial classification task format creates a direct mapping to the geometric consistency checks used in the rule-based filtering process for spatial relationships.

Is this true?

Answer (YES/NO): NO